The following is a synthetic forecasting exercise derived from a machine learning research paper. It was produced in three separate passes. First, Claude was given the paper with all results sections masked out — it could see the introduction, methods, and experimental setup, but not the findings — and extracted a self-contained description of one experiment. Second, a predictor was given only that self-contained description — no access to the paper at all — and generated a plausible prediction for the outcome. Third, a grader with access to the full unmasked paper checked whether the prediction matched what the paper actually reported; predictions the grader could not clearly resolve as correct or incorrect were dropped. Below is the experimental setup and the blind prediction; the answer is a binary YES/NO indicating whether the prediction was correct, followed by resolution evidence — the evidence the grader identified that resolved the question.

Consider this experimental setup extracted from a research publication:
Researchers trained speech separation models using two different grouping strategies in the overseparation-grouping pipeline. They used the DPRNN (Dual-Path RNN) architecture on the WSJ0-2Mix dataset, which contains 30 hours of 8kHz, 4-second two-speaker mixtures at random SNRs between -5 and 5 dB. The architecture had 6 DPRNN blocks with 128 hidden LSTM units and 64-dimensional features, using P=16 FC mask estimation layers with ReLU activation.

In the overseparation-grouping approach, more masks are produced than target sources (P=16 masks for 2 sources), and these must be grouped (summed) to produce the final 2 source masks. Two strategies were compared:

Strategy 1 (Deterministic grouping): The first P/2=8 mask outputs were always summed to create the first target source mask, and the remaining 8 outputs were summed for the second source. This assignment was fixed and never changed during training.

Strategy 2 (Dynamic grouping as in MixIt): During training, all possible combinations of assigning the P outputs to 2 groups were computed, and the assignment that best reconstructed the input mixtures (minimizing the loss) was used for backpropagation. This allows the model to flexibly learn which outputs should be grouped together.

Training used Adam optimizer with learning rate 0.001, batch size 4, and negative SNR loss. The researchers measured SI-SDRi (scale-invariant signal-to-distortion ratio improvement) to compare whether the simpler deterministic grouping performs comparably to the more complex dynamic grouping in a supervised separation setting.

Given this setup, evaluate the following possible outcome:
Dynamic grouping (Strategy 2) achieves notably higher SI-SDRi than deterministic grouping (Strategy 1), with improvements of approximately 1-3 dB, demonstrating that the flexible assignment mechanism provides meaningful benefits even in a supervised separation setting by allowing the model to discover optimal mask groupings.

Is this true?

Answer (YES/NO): NO